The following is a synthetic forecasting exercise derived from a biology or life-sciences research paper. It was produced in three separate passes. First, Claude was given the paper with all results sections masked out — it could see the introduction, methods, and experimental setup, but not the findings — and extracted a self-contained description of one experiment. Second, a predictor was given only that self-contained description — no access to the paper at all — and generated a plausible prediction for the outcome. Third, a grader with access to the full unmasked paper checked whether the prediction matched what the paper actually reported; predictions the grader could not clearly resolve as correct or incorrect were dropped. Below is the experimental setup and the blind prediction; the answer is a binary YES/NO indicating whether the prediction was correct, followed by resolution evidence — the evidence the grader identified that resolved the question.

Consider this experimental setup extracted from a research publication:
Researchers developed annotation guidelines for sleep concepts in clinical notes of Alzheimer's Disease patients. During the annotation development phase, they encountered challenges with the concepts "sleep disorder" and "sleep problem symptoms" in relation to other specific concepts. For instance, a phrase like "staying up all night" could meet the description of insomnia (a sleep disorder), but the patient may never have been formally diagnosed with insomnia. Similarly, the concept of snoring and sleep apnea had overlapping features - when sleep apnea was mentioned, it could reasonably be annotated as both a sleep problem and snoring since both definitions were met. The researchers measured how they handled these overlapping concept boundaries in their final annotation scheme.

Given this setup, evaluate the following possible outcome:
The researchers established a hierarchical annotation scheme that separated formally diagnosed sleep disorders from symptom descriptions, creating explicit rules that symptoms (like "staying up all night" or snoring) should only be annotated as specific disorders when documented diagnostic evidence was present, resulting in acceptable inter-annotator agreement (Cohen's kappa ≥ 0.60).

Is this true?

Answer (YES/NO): NO